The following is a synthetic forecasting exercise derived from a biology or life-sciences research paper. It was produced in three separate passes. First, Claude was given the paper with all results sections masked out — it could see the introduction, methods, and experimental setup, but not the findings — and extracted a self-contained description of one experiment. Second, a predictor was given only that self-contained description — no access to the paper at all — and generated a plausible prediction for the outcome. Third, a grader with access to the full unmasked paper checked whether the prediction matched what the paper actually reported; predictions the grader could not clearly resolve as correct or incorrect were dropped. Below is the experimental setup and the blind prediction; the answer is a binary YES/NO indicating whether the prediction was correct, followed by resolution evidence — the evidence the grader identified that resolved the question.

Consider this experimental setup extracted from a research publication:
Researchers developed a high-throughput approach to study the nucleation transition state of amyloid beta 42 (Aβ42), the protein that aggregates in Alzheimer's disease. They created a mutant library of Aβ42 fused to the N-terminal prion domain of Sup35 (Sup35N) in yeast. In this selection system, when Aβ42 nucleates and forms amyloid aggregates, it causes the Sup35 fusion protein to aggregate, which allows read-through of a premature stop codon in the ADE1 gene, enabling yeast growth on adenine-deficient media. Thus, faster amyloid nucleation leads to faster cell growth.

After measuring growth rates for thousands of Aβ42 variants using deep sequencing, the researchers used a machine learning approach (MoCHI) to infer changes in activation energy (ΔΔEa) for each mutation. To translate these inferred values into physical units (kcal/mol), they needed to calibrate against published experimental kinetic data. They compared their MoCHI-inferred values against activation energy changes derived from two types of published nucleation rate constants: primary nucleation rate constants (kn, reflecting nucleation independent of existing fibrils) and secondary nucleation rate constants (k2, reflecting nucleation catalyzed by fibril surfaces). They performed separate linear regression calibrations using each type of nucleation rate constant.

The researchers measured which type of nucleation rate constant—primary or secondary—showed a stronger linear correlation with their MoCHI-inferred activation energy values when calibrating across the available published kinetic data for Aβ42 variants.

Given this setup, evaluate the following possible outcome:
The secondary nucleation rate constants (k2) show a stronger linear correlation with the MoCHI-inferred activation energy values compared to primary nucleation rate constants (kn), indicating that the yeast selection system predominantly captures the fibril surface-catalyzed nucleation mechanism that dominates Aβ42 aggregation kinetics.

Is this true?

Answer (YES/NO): YES